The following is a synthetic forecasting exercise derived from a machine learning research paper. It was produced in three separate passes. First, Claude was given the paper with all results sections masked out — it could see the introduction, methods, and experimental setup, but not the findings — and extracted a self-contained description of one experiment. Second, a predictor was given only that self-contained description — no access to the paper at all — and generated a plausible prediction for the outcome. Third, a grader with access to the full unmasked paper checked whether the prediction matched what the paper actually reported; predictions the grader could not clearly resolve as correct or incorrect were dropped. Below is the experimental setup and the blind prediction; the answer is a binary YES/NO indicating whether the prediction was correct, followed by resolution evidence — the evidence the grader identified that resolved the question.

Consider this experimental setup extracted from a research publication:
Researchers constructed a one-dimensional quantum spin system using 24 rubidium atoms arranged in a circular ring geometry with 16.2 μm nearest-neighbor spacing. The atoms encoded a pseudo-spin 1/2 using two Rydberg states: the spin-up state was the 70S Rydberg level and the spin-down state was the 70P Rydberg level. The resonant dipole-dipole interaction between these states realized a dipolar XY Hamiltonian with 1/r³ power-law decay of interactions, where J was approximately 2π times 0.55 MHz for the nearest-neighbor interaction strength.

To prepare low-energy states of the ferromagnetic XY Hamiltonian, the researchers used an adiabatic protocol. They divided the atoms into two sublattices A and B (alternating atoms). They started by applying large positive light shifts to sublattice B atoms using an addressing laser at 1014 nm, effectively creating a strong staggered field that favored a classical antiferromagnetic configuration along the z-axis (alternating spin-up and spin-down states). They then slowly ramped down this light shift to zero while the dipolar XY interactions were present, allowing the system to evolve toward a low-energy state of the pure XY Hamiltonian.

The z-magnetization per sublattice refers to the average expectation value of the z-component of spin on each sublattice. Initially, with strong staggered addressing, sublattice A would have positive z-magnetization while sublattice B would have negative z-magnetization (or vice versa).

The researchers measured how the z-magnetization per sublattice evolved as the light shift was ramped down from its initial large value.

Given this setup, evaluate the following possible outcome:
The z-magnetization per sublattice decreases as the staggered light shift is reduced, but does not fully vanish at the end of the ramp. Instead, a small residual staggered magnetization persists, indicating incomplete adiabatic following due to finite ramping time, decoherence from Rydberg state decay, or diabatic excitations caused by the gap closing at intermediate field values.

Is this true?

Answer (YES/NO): NO